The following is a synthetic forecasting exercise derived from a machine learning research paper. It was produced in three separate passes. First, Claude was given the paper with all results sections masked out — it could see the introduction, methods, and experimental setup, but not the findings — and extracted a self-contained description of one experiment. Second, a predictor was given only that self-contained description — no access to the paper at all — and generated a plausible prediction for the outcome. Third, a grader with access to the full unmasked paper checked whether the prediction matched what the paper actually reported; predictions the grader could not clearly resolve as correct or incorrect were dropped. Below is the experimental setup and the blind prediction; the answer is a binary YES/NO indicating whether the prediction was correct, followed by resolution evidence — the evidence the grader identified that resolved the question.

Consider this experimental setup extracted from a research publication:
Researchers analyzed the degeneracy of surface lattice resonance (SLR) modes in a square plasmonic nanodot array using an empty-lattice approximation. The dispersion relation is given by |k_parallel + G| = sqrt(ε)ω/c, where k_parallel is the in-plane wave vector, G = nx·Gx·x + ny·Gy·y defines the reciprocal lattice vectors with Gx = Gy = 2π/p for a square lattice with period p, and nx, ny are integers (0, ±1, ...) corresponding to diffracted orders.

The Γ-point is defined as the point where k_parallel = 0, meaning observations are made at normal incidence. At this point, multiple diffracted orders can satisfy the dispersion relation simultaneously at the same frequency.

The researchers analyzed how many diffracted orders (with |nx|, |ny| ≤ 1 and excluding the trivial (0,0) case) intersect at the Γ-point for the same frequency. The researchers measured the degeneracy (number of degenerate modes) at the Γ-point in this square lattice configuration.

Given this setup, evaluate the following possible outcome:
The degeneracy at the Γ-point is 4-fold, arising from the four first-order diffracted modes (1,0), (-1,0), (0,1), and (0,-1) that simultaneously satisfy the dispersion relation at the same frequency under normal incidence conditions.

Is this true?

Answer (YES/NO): YES